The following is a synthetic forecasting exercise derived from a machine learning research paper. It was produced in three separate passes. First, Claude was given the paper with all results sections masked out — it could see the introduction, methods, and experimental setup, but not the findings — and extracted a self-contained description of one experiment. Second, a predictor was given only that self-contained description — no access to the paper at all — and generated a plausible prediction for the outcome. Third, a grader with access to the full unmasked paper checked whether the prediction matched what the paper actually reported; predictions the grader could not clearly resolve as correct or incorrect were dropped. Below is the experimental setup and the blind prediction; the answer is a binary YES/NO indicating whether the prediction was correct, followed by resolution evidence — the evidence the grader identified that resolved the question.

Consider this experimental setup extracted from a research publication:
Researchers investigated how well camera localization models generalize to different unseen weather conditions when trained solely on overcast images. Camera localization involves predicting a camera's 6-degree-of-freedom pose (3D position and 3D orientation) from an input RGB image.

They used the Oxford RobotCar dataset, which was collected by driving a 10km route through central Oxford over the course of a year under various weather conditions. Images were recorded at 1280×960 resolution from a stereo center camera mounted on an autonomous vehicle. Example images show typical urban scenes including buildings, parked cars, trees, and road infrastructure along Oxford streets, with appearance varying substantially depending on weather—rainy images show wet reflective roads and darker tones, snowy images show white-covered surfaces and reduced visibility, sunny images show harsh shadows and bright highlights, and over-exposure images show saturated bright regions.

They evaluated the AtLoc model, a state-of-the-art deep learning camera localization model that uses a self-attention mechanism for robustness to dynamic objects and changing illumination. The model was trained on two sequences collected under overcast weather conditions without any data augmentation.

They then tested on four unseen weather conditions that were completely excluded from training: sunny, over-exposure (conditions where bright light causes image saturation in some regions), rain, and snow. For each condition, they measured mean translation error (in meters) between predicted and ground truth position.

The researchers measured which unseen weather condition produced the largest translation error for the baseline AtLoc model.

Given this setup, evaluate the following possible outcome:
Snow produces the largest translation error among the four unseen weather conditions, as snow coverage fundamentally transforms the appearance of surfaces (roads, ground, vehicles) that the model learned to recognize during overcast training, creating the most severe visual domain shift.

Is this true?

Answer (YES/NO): YES